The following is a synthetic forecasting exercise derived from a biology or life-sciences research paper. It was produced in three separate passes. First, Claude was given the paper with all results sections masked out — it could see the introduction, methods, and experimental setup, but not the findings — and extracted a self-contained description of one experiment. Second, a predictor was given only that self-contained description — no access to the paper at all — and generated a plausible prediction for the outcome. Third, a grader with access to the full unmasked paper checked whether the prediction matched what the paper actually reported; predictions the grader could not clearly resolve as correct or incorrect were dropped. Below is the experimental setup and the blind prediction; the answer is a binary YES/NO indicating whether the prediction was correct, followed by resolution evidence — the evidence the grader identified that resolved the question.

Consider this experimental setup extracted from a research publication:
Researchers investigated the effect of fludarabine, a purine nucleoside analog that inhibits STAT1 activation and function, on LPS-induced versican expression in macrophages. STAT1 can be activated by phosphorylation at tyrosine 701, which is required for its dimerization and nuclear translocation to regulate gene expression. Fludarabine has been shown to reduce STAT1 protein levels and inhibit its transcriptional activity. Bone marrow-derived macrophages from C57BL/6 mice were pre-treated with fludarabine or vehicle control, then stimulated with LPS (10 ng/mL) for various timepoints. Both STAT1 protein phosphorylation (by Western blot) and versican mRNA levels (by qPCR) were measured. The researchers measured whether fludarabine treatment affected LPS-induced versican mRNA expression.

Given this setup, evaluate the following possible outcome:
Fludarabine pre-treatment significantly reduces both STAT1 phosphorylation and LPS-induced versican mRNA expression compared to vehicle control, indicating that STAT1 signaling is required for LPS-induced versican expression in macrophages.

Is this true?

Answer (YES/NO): YES